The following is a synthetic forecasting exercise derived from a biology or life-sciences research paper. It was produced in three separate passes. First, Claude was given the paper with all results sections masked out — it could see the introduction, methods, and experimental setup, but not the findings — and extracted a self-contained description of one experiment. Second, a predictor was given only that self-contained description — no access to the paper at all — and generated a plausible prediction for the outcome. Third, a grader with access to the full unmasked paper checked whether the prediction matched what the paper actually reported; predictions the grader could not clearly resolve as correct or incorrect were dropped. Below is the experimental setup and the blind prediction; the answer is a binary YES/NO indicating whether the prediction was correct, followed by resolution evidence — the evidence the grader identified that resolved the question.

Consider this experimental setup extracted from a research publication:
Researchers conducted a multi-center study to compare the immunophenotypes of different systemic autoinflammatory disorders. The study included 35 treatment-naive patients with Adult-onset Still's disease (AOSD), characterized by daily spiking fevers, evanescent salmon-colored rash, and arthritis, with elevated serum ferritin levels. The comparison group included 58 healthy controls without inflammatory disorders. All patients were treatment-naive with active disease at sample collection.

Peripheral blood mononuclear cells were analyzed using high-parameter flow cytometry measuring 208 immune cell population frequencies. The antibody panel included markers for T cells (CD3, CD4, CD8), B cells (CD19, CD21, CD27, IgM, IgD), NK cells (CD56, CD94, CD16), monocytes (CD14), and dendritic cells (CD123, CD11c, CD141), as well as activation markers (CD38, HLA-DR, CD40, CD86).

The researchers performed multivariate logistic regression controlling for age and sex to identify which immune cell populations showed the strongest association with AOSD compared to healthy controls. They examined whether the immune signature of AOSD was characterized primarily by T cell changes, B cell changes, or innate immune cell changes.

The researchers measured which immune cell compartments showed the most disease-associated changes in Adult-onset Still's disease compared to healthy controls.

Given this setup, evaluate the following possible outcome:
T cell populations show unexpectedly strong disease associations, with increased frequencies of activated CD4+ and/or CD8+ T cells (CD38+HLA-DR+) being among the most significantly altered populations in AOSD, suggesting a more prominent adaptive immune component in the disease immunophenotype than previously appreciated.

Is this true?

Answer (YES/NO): YES